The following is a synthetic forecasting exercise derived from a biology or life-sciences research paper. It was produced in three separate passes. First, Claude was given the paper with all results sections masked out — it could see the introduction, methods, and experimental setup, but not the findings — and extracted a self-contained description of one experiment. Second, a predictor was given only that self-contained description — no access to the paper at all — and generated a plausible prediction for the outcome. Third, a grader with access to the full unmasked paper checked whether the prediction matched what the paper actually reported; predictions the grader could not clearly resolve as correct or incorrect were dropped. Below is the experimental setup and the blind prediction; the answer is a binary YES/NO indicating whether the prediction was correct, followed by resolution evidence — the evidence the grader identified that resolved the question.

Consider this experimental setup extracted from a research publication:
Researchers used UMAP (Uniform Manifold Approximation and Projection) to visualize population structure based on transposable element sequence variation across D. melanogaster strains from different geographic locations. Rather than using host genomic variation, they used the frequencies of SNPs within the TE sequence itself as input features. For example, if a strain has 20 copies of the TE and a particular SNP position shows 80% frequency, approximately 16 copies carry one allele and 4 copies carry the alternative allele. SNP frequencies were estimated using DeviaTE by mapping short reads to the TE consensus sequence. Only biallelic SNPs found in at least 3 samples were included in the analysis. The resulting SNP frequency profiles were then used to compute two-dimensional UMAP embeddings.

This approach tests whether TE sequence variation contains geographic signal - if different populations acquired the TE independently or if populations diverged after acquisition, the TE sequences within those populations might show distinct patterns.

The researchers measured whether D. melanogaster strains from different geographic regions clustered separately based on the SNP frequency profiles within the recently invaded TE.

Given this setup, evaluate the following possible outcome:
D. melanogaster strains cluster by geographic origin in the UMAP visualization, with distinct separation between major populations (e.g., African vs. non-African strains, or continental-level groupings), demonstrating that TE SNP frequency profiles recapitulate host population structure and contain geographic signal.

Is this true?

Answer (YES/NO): NO